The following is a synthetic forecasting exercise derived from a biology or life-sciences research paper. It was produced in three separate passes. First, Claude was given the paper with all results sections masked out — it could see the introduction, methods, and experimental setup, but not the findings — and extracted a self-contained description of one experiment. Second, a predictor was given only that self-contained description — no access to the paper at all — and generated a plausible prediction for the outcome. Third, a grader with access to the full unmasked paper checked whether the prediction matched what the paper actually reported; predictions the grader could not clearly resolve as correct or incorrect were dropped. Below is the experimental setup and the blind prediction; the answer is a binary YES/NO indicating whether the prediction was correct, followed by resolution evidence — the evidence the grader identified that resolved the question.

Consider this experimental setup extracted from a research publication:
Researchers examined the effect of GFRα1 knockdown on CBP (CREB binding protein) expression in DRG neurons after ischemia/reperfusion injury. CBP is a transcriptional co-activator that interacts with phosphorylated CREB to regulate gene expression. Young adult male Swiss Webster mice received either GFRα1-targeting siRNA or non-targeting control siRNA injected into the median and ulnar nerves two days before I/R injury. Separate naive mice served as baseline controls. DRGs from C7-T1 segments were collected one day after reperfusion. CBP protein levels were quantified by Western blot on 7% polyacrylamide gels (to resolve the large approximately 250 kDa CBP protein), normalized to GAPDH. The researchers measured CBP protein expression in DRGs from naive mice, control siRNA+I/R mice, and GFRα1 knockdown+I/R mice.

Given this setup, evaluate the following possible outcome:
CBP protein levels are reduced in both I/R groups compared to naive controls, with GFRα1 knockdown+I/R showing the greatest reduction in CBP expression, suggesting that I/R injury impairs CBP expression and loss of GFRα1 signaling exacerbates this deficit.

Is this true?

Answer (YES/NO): NO